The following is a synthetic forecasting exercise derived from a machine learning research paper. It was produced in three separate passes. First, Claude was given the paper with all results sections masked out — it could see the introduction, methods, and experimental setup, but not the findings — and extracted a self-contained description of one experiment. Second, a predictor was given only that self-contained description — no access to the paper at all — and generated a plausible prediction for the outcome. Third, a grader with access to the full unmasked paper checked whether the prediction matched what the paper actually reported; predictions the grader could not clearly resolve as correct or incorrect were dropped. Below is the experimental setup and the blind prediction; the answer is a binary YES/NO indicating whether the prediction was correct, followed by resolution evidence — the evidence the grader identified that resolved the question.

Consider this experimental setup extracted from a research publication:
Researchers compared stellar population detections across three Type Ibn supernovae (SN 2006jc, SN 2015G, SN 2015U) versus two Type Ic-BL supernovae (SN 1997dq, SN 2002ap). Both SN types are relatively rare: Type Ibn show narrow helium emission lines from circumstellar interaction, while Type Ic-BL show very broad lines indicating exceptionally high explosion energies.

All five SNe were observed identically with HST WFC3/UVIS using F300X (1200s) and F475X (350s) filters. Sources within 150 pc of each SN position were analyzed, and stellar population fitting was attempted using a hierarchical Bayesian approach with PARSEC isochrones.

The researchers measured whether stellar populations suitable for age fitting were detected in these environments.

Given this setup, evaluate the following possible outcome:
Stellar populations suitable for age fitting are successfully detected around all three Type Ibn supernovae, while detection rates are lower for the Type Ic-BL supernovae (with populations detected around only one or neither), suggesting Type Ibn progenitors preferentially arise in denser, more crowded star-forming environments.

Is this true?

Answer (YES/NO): NO